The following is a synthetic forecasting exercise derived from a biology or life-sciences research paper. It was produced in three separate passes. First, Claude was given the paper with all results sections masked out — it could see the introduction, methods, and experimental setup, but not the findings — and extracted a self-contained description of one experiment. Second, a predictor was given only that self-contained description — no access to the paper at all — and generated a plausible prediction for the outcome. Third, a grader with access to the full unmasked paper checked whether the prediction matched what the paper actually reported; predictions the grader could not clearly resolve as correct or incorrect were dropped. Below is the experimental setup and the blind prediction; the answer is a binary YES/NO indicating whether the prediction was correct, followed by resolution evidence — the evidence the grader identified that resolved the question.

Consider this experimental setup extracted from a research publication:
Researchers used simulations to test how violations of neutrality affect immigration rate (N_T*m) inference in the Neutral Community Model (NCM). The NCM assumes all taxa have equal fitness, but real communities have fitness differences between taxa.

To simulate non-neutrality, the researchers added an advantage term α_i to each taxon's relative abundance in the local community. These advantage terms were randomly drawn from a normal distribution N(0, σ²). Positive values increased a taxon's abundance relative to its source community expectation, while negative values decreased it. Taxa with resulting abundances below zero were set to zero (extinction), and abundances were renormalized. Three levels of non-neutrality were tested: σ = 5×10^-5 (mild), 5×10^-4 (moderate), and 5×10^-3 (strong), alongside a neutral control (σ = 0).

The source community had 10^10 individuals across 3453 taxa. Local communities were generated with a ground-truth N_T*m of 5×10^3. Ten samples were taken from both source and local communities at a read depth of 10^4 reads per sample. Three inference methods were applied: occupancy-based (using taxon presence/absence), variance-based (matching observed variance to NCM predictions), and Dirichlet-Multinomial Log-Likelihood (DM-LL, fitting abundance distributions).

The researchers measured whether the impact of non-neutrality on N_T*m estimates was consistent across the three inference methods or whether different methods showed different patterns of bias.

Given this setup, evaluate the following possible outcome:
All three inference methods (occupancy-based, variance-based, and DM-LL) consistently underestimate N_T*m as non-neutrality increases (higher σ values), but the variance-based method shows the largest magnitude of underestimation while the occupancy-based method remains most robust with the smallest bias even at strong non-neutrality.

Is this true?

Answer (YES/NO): NO